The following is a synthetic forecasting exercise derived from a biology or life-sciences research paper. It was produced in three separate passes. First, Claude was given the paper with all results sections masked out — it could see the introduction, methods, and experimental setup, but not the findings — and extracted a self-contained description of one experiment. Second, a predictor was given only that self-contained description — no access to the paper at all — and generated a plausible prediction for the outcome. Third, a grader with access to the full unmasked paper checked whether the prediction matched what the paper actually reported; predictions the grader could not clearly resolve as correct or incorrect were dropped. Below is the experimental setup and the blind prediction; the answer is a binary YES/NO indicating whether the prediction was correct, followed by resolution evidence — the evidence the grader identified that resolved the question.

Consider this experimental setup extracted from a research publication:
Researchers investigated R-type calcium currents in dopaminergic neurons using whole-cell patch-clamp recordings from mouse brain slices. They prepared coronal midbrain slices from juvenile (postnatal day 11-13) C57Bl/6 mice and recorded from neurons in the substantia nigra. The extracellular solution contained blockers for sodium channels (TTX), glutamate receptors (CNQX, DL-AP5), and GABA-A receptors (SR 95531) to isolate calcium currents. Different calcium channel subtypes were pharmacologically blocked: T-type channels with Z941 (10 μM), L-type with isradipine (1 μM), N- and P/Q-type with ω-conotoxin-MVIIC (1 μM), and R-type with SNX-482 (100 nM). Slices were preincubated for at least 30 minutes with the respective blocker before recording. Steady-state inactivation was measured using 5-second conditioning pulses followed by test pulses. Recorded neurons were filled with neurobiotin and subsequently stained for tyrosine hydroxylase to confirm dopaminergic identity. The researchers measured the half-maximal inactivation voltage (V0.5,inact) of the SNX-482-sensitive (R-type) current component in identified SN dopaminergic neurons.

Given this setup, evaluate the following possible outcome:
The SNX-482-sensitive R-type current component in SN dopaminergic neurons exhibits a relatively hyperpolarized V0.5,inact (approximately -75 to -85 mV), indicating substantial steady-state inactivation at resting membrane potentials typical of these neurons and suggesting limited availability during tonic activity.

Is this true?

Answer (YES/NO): NO